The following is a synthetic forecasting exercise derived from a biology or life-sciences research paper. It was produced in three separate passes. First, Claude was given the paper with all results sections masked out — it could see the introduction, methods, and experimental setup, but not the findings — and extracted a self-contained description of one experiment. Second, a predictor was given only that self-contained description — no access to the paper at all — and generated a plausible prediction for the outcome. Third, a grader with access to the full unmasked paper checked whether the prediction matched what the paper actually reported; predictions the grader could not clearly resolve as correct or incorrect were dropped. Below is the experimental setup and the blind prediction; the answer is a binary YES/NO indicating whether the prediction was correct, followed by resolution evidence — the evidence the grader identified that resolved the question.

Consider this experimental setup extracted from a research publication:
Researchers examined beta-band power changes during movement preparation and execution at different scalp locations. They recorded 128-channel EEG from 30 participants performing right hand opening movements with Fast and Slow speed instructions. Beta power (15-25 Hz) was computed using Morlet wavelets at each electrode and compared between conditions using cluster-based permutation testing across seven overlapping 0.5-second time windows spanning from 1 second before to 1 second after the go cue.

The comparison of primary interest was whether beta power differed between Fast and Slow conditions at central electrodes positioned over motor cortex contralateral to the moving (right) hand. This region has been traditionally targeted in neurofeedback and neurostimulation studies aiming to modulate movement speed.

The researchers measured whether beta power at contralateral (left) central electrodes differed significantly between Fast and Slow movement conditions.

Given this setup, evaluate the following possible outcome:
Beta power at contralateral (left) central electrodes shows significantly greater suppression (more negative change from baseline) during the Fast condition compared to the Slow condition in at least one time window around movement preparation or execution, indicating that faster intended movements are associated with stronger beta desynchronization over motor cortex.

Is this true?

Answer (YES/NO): NO